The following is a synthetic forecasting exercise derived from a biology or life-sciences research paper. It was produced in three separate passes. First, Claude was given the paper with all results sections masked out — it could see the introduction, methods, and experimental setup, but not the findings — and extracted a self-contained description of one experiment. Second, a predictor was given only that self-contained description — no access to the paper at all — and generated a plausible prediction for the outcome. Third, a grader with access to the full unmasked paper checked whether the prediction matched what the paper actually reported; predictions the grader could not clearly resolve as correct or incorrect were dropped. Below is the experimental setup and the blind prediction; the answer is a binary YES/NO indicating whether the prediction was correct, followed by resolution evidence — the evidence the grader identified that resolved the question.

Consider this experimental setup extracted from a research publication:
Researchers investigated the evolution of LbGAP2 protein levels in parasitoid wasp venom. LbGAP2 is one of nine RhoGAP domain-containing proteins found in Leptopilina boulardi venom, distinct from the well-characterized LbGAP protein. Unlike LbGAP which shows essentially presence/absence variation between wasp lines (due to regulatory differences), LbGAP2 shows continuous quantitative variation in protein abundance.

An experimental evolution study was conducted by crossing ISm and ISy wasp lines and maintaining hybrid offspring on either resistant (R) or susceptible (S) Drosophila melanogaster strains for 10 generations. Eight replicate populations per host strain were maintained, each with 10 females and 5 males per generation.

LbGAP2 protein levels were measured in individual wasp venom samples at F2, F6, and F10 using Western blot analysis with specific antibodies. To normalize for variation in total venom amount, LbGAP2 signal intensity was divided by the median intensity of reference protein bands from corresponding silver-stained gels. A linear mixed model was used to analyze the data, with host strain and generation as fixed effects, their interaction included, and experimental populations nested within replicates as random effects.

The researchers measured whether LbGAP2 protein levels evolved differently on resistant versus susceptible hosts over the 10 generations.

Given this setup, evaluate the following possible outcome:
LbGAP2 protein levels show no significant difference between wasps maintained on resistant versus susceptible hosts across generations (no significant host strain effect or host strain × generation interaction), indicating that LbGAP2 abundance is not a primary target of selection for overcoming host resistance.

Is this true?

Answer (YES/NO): NO